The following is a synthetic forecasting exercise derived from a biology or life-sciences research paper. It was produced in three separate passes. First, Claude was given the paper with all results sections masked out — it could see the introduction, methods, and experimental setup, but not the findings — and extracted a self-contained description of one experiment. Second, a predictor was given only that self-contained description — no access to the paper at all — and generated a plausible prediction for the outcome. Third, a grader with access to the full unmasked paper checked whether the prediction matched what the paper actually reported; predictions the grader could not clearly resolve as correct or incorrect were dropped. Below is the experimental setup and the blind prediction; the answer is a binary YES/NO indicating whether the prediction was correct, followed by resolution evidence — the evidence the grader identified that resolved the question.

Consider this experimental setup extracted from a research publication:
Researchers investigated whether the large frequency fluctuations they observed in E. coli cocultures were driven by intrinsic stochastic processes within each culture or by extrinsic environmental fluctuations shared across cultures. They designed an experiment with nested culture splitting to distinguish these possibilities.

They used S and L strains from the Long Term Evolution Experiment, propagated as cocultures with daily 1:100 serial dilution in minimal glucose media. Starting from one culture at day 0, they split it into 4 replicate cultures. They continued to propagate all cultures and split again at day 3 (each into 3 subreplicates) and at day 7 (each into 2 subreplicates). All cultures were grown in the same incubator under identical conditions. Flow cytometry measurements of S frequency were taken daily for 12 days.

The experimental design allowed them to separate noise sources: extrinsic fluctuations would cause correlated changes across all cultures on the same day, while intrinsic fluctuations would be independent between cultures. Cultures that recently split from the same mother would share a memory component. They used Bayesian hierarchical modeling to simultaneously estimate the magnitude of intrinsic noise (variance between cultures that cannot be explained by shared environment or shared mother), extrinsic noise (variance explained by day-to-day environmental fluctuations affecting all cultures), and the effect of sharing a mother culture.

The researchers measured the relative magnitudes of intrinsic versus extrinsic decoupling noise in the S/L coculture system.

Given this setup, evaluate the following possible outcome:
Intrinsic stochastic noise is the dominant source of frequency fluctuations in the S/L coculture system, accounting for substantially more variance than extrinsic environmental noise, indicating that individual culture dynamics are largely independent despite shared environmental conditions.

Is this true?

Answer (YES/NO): NO